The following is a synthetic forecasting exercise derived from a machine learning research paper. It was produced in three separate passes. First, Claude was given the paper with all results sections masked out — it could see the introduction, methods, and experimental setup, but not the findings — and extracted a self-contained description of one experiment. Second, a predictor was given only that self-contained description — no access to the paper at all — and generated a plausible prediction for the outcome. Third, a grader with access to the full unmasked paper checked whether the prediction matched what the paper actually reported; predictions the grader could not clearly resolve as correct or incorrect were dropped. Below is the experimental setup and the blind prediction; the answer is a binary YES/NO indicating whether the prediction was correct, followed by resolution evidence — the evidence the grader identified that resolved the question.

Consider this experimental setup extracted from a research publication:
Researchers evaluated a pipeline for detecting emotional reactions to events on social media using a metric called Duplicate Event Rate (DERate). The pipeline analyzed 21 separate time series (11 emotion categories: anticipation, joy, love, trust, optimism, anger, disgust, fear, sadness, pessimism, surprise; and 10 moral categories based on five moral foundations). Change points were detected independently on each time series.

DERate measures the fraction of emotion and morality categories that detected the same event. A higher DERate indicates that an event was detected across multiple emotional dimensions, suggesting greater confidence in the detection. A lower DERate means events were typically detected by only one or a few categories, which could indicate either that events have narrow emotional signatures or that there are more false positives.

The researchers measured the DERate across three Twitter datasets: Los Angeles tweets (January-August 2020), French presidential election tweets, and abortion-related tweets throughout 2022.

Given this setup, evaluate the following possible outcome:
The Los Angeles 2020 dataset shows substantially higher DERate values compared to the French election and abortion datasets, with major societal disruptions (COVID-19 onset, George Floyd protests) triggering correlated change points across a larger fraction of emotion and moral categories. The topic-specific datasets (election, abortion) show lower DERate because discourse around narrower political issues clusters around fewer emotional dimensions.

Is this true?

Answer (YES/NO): NO